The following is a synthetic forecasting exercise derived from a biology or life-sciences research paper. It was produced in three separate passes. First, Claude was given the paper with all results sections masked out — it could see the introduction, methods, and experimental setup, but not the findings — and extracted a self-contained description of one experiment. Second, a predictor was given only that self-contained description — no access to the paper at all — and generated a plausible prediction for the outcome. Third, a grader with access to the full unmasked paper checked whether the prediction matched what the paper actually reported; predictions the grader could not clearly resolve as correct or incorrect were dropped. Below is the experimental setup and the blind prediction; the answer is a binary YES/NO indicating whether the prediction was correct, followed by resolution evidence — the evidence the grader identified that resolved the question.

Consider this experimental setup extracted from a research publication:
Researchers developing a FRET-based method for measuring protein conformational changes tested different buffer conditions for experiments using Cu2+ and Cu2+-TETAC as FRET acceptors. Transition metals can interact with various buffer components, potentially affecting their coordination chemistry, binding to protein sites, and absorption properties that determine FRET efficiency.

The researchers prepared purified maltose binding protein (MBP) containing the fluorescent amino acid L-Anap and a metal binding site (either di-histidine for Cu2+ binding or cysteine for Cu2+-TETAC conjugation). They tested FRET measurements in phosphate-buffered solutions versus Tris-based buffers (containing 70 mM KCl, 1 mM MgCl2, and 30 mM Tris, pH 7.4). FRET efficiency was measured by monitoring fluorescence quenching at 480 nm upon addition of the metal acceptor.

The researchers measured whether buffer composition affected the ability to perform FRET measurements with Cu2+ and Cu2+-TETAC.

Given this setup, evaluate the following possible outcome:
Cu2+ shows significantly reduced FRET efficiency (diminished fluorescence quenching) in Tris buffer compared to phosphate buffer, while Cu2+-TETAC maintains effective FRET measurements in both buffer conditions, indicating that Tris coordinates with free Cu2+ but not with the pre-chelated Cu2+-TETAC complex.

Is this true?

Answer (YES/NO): NO